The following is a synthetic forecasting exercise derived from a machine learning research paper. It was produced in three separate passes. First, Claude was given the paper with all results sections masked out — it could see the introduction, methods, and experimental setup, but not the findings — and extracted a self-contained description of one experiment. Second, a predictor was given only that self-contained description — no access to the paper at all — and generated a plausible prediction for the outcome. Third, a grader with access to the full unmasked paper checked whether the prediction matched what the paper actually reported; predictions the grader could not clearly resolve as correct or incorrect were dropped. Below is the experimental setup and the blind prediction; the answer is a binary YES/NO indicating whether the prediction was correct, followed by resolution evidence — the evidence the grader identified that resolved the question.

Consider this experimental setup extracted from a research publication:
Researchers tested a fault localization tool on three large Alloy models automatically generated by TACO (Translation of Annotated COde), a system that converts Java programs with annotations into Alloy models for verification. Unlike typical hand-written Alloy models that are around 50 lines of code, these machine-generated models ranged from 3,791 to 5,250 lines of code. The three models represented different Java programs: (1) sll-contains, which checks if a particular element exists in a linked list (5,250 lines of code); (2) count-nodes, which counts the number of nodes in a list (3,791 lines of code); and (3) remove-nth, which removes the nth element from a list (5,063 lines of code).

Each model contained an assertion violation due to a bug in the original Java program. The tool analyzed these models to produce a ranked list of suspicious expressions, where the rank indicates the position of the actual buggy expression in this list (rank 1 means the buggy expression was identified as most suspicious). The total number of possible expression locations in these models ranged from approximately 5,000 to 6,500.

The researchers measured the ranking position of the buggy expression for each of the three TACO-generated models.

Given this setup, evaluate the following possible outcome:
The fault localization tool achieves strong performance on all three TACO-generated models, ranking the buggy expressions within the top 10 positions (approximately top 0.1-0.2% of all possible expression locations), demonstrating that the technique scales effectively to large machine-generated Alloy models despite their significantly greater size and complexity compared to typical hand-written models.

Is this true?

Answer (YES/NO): NO